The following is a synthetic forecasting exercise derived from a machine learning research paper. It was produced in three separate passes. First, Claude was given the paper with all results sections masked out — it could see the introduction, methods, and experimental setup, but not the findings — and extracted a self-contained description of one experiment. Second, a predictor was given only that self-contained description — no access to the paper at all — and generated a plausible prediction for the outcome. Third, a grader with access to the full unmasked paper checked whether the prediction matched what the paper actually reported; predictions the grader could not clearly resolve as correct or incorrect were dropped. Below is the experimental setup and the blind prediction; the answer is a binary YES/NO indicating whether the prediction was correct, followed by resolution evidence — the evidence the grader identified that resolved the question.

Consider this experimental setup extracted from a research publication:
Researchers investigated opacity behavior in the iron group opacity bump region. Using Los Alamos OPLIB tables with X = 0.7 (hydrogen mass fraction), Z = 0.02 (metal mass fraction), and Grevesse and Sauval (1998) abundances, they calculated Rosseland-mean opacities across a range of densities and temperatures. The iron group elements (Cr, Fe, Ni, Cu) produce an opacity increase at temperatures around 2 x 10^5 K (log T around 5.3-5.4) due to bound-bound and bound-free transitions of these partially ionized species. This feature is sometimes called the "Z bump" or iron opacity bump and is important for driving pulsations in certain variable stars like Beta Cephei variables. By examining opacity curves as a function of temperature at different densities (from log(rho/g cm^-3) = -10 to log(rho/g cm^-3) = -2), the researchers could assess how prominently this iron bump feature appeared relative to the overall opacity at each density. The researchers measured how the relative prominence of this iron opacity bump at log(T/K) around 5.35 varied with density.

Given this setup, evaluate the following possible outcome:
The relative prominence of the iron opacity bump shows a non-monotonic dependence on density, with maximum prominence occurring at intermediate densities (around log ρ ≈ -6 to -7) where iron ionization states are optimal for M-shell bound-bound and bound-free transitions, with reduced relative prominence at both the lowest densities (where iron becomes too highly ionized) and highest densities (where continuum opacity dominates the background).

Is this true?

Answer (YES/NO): NO